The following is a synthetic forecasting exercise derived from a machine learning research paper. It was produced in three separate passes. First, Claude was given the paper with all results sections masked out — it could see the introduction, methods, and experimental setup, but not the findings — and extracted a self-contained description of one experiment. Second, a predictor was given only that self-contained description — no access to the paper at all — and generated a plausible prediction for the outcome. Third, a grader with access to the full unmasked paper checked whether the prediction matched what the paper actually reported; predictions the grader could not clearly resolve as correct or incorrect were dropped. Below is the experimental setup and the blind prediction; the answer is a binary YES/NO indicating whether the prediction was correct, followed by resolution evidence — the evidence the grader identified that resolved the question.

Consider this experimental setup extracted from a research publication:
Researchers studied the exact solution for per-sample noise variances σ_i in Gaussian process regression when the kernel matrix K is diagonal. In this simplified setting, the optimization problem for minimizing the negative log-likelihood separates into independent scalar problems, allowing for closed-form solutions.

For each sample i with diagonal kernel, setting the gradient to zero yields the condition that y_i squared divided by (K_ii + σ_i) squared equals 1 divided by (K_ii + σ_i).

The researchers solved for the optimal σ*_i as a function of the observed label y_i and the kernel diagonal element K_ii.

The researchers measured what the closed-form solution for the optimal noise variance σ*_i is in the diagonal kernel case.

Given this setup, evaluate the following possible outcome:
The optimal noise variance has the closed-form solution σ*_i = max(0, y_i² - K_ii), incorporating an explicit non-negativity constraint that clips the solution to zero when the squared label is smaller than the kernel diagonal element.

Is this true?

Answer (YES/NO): NO